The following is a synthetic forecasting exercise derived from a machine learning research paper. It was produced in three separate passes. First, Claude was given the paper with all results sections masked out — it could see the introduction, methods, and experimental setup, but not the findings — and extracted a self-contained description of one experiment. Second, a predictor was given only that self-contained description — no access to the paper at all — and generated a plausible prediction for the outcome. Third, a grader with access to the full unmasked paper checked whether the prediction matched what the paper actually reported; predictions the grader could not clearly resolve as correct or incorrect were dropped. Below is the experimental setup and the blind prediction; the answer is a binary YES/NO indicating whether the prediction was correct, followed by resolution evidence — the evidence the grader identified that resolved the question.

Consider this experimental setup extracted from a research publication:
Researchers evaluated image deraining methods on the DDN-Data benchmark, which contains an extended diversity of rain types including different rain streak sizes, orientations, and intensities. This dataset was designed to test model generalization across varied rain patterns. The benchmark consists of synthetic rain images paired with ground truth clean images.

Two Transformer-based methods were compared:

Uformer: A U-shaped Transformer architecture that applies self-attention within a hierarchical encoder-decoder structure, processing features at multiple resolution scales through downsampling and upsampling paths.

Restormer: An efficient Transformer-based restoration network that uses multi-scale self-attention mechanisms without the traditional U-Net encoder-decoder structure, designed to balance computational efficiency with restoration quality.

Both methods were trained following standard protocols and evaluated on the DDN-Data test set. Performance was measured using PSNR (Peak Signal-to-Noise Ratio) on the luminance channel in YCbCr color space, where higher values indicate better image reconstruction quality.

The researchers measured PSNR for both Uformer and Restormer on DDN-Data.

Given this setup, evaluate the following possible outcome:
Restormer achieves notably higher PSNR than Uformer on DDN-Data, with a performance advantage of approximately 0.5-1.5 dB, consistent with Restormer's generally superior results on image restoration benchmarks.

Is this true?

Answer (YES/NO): NO